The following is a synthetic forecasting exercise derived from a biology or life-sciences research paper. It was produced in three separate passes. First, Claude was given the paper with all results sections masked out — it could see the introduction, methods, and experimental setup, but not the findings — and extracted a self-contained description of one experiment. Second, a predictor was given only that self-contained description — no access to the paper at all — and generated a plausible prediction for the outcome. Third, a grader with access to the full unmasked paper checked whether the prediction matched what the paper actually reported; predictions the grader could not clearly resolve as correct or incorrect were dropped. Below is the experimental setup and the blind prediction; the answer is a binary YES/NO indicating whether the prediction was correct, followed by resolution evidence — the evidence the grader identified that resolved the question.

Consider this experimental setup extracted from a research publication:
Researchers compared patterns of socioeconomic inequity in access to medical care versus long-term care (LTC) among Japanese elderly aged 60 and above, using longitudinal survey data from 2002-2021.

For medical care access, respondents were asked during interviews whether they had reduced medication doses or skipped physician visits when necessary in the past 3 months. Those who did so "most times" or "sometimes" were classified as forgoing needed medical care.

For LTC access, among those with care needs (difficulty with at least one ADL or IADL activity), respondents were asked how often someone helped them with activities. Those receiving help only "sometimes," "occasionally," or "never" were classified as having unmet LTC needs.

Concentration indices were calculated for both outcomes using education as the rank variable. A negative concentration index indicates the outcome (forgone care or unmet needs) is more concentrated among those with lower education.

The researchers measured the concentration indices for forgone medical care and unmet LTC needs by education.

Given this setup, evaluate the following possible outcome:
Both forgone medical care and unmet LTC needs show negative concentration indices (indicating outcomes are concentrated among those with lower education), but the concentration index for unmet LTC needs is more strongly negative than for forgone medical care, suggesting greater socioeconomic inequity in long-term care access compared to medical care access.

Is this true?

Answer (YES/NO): NO